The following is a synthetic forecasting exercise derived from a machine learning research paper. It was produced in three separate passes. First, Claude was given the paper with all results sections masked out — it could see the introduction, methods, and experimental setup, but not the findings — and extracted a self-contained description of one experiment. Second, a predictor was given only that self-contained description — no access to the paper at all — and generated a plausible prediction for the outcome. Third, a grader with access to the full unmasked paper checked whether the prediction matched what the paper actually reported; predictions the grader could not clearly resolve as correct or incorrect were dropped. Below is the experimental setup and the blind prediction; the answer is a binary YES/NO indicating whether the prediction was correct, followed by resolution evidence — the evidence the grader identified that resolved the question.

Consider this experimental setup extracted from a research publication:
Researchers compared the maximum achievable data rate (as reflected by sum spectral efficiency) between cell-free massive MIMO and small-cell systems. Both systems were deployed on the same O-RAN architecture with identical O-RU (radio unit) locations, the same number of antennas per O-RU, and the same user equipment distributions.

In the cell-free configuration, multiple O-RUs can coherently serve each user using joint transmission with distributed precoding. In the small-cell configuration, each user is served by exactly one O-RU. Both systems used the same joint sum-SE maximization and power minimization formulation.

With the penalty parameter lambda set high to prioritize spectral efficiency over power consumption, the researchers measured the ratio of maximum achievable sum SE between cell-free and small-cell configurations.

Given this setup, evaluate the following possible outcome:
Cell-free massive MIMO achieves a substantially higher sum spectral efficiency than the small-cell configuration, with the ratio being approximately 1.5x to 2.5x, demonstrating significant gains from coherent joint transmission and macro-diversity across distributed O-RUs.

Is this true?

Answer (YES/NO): NO